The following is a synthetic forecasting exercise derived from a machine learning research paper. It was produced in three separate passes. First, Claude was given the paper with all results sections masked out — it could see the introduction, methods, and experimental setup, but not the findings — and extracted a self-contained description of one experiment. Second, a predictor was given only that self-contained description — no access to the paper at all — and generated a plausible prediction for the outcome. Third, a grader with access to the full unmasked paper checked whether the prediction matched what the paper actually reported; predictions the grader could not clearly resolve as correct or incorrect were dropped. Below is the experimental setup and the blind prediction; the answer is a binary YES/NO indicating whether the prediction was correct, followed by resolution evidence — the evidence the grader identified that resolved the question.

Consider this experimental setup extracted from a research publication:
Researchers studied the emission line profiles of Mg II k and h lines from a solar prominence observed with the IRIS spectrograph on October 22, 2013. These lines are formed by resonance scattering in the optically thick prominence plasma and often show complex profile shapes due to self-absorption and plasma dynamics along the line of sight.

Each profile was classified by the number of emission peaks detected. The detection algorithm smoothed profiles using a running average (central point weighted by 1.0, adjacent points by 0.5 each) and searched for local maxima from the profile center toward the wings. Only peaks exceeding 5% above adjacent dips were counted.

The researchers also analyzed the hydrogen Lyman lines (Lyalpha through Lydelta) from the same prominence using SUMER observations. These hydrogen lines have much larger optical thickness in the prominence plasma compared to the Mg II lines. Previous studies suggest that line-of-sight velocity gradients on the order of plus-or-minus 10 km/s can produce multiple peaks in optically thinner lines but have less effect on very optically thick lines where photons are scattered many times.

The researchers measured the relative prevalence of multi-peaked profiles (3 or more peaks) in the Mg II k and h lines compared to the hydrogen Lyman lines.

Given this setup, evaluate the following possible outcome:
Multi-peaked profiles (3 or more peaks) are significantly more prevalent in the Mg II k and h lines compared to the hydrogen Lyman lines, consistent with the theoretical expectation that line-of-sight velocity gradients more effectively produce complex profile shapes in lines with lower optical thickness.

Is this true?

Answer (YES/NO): NO